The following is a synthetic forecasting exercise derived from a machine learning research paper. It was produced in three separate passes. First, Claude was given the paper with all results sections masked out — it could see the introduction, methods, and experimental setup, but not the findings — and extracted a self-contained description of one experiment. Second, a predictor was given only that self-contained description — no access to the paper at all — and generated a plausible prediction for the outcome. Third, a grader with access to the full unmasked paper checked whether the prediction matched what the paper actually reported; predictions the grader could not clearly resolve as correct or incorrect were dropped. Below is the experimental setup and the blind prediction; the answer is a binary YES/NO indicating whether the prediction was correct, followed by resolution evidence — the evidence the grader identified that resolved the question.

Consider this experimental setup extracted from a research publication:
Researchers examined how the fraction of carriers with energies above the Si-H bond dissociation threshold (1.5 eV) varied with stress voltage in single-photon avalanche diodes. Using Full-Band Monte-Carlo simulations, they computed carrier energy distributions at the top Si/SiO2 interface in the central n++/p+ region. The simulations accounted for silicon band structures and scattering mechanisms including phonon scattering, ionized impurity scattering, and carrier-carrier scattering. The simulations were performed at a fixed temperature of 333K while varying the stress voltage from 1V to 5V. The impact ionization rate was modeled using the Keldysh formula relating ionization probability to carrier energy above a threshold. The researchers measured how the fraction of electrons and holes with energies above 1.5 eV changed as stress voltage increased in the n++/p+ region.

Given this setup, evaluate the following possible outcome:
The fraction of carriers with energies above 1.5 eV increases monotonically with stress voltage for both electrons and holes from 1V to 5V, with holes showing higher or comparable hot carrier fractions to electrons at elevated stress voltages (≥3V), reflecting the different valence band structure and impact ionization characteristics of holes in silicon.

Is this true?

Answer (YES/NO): NO